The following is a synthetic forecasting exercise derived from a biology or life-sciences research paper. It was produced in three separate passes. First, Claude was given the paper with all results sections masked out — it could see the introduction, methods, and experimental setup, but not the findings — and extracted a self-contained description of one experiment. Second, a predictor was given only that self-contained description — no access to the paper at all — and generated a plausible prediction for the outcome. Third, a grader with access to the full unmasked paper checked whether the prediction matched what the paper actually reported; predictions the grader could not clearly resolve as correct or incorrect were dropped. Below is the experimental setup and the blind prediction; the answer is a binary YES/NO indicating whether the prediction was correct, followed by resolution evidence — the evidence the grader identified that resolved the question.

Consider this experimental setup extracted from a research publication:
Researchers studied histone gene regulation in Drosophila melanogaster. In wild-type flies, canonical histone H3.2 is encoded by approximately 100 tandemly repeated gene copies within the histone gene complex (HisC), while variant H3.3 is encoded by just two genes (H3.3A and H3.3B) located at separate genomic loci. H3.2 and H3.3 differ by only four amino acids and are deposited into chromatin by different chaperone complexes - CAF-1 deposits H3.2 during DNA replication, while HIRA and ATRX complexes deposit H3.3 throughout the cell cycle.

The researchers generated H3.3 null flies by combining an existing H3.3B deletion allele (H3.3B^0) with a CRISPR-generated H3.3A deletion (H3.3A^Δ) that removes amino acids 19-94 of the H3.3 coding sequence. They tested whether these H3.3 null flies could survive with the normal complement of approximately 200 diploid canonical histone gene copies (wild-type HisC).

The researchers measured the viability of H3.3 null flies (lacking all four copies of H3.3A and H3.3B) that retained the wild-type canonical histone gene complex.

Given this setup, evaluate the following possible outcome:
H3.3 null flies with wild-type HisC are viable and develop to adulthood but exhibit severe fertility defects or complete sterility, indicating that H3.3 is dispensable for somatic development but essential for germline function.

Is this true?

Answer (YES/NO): NO